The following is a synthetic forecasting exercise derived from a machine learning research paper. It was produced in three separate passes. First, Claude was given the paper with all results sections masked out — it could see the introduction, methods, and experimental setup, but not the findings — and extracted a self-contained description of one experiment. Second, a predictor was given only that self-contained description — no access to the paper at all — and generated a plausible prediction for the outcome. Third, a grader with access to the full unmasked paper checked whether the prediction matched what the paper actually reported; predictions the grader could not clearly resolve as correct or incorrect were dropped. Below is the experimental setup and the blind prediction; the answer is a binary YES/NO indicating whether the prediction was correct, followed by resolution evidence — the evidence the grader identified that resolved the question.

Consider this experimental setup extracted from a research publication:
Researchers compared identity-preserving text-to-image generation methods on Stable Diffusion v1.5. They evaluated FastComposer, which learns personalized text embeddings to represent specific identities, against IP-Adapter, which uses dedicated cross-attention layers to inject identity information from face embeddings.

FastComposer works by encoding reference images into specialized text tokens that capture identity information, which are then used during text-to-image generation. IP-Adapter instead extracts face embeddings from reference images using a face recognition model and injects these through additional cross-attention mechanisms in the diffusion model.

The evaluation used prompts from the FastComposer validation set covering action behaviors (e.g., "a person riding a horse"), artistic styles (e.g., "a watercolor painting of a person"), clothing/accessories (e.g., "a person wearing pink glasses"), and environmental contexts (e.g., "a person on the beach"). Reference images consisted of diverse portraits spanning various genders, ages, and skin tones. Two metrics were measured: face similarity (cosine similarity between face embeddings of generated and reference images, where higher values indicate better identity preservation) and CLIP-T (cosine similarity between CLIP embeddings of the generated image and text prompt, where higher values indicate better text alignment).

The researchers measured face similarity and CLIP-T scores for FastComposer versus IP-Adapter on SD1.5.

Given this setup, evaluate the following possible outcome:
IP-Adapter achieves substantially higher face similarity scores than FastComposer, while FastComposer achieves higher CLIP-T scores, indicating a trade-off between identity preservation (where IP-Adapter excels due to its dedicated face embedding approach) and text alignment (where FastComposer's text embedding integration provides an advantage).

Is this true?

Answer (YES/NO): YES